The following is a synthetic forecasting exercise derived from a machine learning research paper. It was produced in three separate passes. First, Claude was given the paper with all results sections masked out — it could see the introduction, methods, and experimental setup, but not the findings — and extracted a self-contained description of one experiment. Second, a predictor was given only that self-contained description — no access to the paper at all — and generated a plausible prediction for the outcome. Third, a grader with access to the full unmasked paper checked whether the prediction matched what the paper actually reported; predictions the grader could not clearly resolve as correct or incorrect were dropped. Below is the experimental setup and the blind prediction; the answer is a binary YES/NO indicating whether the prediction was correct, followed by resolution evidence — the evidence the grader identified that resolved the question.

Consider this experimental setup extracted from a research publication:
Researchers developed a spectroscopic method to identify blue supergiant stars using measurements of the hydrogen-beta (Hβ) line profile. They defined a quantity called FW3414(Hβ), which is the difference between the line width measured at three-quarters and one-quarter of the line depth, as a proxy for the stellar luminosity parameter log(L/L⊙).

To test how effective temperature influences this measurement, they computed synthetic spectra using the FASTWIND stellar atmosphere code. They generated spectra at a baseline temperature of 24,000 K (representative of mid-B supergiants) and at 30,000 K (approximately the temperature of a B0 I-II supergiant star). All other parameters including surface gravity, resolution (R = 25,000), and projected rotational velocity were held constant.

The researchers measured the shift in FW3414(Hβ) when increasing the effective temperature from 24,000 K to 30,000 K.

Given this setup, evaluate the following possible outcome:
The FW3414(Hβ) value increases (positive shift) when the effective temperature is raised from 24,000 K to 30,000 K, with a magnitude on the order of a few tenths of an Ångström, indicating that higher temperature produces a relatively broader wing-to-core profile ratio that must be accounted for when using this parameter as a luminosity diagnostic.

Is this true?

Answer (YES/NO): YES